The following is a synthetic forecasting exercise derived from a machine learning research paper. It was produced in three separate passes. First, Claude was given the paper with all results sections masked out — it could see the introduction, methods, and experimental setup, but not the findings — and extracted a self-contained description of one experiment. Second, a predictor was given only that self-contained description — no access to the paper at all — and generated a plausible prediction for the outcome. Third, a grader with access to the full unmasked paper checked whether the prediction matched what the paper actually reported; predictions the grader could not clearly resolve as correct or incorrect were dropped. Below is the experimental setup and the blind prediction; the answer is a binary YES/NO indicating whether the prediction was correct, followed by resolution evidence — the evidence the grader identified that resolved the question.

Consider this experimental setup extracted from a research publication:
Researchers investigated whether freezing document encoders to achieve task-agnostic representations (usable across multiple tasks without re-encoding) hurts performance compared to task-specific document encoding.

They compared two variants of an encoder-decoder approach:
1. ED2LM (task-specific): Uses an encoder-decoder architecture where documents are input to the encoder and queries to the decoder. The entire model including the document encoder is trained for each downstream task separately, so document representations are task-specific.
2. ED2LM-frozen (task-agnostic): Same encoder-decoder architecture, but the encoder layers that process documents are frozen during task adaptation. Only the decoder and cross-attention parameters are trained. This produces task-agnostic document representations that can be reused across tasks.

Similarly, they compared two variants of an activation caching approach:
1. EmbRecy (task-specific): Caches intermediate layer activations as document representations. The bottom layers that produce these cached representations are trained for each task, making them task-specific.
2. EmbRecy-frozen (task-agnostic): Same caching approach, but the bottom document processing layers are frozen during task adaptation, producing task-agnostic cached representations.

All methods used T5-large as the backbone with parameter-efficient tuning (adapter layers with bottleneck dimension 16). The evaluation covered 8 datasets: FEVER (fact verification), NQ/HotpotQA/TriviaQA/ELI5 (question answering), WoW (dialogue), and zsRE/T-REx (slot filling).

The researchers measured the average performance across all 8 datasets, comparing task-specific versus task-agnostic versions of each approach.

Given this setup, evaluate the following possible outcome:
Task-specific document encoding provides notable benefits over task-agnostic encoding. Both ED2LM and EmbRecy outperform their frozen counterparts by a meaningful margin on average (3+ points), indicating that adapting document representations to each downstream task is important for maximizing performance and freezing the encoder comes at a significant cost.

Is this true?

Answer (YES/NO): NO